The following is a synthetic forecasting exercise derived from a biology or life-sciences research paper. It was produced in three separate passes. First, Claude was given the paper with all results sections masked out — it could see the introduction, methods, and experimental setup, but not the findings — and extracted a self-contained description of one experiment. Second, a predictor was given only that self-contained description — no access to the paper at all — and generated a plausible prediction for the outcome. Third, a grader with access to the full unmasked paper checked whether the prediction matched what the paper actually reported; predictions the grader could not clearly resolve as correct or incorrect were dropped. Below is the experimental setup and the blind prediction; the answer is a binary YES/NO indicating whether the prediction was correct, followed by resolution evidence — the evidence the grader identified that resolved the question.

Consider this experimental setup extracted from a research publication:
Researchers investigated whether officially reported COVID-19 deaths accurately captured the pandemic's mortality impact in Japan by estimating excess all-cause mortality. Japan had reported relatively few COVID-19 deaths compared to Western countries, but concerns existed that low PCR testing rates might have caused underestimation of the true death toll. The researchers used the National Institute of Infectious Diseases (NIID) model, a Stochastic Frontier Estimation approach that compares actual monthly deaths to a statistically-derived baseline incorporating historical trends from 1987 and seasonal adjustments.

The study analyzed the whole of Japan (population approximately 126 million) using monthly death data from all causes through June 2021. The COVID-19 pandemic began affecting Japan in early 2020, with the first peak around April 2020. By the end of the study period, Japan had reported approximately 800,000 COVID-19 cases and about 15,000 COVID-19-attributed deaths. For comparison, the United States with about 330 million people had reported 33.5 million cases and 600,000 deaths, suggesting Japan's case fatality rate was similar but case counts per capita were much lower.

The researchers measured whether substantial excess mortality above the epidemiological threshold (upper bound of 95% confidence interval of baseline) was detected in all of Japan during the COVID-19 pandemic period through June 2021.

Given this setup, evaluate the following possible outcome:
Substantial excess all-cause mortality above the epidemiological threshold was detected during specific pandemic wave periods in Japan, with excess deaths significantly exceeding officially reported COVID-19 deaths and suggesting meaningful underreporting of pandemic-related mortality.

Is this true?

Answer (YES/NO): NO